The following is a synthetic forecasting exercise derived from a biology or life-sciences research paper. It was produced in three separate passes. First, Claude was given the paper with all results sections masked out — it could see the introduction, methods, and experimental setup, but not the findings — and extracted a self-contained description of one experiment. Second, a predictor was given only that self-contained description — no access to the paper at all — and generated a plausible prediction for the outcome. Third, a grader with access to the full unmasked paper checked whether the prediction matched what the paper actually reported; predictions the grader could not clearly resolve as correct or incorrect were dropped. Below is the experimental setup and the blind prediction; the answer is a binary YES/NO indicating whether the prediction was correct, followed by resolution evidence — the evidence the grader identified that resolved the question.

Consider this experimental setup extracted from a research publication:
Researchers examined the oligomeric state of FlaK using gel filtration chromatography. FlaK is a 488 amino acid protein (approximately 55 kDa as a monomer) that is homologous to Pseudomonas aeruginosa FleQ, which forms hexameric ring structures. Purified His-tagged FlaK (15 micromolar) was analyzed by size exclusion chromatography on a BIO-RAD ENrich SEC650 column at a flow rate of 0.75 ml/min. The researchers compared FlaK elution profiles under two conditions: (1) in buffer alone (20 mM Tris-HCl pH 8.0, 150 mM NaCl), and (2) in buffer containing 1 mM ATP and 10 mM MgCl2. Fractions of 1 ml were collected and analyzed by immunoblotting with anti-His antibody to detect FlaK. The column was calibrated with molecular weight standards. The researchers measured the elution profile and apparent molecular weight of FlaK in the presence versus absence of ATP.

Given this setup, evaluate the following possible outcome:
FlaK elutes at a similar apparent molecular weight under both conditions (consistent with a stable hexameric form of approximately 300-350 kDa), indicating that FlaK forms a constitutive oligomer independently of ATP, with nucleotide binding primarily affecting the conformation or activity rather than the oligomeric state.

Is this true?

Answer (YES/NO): NO